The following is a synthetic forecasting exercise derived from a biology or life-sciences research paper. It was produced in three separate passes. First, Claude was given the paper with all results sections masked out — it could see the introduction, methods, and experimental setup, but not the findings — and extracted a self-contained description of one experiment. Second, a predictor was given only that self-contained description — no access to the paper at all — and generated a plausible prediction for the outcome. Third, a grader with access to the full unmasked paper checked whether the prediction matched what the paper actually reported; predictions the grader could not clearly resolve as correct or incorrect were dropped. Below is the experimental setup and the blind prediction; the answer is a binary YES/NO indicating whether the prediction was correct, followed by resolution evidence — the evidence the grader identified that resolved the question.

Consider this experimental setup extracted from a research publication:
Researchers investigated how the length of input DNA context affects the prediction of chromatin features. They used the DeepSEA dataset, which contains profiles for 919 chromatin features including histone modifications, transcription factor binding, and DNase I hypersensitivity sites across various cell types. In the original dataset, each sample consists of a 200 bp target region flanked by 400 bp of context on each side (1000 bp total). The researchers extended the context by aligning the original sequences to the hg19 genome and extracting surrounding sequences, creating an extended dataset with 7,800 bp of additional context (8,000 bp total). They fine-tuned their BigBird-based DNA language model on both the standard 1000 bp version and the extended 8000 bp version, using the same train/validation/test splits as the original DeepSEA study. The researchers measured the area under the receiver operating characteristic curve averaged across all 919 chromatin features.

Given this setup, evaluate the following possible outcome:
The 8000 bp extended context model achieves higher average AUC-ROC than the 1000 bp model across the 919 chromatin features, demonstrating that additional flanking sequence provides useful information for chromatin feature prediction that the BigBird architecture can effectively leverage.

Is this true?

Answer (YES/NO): NO